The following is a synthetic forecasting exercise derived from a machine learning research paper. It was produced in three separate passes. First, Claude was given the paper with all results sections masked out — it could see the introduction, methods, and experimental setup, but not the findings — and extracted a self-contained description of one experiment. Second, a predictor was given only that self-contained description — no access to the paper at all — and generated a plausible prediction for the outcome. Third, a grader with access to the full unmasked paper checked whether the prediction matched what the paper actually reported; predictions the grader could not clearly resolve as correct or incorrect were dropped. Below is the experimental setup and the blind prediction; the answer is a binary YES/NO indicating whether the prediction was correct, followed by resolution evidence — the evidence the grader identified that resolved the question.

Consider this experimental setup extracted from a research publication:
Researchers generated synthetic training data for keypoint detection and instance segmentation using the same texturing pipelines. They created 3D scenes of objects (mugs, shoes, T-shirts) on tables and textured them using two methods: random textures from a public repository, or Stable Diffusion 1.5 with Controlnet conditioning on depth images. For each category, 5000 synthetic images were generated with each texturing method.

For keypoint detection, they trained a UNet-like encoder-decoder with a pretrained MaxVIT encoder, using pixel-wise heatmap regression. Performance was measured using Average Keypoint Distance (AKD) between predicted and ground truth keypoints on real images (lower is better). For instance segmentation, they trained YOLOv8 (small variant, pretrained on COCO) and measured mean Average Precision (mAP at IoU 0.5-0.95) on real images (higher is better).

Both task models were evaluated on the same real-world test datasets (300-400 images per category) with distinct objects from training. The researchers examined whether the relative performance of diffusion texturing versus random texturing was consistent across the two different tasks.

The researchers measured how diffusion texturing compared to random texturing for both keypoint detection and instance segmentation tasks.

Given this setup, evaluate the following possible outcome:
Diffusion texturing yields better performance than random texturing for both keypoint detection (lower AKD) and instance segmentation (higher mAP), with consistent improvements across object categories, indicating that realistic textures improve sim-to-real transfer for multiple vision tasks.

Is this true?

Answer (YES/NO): NO